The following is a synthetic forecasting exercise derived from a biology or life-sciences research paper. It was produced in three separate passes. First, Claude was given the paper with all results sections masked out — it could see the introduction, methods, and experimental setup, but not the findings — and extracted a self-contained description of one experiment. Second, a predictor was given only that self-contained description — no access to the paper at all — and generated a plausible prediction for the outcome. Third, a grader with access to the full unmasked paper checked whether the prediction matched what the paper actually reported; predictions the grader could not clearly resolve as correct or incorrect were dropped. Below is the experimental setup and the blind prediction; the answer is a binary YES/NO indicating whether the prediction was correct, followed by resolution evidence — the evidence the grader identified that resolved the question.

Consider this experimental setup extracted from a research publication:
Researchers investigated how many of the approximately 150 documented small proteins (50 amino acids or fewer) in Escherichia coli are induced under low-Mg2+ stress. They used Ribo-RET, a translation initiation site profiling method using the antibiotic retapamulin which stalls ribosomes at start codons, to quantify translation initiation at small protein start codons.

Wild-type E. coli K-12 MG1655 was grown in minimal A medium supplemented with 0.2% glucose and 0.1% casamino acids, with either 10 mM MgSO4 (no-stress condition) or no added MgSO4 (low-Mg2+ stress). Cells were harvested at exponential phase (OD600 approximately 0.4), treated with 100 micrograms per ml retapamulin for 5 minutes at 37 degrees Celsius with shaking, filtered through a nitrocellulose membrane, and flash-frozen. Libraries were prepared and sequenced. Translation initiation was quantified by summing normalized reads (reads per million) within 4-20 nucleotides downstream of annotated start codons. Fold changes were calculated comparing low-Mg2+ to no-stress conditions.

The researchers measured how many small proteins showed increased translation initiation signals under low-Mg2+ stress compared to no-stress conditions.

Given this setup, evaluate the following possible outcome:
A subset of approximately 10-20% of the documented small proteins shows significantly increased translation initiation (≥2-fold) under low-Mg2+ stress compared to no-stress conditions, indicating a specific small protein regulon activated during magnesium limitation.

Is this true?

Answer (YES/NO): YES